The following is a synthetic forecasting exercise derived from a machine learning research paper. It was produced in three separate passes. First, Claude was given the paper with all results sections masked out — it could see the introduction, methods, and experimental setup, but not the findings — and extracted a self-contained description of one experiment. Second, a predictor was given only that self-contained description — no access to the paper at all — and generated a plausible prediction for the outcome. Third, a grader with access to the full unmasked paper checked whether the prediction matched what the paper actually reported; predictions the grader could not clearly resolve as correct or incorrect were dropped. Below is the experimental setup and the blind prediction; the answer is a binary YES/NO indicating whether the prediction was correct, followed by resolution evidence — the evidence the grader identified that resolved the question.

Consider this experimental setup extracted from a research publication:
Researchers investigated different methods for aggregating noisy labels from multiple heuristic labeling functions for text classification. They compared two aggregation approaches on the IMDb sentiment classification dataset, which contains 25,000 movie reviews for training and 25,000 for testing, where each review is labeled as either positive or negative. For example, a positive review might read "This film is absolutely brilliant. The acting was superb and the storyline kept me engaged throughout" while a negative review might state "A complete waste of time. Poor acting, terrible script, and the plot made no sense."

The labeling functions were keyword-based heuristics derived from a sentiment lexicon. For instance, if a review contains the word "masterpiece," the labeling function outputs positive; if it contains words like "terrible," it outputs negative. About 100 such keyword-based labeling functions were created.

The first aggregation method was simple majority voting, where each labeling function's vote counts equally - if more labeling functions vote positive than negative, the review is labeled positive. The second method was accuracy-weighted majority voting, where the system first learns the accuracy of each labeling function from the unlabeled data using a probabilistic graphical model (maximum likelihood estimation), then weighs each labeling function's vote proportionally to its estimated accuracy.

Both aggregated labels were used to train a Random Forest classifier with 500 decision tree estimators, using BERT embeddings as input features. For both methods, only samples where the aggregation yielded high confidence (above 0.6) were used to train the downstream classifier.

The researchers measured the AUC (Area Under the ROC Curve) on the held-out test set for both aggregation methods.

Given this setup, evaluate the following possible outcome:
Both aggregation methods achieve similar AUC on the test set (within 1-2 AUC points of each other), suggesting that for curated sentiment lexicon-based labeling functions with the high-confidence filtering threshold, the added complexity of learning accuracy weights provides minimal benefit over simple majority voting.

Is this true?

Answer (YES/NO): NO